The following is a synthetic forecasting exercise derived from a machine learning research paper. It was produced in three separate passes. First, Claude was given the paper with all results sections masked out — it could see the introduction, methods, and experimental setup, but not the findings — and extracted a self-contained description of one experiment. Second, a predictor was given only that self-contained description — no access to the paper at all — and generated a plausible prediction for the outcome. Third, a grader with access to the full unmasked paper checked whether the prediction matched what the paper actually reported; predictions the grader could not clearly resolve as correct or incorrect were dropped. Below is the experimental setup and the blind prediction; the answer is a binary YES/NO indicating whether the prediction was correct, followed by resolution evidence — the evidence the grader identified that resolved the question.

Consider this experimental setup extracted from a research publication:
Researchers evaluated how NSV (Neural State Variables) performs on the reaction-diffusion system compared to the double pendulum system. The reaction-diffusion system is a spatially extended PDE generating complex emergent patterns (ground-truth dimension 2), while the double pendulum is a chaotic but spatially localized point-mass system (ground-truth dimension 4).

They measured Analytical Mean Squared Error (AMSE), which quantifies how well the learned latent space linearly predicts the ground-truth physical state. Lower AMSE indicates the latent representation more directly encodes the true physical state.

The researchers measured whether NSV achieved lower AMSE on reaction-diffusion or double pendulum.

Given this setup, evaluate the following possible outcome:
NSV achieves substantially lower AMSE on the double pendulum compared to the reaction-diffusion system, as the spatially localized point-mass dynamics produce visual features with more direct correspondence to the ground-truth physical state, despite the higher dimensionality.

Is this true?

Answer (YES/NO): YES